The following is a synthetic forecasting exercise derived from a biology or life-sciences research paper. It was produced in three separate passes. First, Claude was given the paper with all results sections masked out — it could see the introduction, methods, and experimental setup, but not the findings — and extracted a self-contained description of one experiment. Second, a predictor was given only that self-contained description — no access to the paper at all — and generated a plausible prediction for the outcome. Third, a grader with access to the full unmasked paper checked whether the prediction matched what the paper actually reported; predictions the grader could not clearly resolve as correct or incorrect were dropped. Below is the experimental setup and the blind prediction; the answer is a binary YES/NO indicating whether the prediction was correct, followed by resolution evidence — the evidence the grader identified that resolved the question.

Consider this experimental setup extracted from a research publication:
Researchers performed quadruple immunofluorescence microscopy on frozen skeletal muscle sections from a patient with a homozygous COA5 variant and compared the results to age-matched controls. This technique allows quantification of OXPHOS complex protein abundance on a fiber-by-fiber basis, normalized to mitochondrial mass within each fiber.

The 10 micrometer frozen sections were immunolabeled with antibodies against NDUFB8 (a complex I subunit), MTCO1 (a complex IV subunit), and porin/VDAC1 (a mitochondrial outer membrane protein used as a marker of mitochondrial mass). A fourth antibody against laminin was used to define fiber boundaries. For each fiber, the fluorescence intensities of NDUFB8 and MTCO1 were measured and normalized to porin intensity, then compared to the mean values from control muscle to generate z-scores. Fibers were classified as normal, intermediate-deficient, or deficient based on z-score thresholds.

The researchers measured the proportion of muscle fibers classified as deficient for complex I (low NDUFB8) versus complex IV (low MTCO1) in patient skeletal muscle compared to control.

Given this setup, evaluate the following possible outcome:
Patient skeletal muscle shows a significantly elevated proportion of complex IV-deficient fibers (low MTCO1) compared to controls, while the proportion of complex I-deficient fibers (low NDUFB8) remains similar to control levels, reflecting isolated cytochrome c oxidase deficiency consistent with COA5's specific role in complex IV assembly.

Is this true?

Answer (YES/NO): YES